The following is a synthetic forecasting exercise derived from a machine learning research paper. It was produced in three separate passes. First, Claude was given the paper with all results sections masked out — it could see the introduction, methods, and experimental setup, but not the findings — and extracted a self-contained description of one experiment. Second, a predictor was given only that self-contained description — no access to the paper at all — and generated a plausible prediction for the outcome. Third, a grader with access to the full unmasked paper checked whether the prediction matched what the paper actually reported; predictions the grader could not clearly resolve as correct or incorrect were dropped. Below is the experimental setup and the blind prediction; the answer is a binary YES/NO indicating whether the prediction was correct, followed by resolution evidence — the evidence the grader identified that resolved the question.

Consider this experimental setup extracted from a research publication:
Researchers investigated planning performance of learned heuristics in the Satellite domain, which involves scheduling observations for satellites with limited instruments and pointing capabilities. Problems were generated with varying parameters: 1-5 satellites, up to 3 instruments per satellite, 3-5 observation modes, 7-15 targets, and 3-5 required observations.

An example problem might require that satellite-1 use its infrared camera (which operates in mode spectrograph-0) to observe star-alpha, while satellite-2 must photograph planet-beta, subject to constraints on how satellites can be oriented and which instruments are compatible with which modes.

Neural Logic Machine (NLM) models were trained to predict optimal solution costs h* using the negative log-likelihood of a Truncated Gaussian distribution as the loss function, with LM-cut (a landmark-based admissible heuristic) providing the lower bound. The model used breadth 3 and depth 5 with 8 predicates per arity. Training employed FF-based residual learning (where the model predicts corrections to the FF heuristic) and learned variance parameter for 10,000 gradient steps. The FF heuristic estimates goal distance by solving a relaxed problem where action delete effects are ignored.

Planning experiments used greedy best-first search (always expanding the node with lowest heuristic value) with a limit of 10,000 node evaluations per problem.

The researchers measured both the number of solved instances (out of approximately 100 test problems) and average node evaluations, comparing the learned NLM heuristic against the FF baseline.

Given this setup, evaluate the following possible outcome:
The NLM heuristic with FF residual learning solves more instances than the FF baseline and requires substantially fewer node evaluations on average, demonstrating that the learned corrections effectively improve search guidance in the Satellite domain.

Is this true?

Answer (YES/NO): NO